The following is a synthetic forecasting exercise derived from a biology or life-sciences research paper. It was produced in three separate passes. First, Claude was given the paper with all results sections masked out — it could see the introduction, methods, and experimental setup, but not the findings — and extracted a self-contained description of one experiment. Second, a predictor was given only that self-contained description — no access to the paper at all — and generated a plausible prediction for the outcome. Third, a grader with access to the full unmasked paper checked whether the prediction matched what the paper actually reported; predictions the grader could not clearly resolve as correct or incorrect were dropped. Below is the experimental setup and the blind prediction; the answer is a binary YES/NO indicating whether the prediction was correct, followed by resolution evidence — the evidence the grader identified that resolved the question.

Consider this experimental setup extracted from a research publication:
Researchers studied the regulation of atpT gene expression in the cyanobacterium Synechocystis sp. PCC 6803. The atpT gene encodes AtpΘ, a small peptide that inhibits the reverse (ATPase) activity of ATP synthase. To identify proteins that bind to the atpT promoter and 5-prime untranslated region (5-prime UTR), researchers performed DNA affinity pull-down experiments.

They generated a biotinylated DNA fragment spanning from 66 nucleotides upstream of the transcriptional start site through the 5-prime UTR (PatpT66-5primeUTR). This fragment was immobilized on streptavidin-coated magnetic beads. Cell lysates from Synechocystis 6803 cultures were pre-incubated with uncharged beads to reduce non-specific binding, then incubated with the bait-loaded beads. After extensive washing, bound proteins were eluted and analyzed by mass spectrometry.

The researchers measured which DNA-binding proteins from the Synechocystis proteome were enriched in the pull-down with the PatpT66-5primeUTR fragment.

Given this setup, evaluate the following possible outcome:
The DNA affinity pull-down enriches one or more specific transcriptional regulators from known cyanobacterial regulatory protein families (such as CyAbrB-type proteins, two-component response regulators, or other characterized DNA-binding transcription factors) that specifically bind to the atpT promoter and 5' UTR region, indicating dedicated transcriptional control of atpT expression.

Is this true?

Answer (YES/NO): YES